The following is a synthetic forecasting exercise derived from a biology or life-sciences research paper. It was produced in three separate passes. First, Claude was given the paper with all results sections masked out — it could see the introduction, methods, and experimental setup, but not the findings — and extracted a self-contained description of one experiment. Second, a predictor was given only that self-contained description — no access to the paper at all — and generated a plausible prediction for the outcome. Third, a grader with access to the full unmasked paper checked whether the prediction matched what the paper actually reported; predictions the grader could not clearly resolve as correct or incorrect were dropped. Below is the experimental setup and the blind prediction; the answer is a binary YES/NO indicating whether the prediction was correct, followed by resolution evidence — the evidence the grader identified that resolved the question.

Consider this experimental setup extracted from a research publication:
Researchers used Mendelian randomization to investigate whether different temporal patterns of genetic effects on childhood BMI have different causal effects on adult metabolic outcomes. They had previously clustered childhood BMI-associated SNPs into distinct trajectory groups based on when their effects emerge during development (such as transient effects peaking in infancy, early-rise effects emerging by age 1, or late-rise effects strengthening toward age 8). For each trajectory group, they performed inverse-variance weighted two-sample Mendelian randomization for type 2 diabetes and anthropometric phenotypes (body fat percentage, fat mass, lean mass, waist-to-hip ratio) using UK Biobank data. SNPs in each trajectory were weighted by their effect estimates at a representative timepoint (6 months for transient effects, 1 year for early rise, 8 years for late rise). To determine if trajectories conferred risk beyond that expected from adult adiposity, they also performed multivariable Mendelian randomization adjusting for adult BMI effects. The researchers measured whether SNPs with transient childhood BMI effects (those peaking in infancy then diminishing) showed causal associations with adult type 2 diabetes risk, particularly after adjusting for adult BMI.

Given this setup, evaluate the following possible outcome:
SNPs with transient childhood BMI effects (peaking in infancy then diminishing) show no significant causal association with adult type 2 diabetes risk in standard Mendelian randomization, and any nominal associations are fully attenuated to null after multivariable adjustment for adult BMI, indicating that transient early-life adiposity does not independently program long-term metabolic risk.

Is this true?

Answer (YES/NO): YES